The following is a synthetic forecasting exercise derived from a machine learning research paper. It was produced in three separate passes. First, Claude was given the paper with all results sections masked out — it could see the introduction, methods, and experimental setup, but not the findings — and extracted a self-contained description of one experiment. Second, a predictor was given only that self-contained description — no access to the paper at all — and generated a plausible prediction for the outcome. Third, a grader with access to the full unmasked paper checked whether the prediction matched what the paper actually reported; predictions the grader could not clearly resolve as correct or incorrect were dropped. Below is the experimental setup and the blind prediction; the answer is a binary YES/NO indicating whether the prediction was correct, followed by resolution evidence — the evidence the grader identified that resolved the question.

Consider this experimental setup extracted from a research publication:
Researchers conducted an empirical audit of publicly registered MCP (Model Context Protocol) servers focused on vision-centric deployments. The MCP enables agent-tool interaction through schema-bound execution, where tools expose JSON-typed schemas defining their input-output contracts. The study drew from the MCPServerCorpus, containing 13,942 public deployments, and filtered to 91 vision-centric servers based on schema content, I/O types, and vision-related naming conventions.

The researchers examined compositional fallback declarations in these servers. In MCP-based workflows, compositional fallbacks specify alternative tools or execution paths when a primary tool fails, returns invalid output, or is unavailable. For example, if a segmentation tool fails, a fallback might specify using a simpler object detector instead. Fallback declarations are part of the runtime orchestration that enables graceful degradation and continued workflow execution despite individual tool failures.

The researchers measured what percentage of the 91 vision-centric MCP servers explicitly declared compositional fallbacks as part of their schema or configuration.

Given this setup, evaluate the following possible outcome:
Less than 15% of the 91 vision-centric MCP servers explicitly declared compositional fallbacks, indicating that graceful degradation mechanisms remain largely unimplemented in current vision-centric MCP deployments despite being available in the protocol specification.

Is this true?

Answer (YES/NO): YES